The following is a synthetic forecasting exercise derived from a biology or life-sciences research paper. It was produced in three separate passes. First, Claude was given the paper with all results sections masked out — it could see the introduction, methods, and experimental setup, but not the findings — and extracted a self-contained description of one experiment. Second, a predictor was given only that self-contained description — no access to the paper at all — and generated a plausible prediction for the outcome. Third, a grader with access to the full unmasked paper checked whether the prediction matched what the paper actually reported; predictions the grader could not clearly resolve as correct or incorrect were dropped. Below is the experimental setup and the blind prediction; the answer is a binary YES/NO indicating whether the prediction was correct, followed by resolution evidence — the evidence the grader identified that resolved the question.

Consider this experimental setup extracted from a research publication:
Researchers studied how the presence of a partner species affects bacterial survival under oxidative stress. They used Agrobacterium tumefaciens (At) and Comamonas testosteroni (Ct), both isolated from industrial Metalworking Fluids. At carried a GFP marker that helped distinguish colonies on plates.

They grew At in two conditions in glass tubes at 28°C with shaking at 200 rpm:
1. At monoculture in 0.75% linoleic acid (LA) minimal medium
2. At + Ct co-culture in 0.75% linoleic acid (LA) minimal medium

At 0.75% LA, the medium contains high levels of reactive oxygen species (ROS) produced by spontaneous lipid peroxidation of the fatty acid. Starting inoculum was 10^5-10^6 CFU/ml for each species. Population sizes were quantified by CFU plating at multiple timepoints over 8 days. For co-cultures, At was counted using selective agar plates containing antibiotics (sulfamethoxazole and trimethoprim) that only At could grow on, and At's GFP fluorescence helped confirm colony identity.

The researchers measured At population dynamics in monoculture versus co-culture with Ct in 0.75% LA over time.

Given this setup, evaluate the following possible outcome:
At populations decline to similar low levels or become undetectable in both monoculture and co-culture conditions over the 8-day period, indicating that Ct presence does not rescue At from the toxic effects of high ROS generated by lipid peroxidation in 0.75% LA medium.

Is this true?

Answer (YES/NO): NO